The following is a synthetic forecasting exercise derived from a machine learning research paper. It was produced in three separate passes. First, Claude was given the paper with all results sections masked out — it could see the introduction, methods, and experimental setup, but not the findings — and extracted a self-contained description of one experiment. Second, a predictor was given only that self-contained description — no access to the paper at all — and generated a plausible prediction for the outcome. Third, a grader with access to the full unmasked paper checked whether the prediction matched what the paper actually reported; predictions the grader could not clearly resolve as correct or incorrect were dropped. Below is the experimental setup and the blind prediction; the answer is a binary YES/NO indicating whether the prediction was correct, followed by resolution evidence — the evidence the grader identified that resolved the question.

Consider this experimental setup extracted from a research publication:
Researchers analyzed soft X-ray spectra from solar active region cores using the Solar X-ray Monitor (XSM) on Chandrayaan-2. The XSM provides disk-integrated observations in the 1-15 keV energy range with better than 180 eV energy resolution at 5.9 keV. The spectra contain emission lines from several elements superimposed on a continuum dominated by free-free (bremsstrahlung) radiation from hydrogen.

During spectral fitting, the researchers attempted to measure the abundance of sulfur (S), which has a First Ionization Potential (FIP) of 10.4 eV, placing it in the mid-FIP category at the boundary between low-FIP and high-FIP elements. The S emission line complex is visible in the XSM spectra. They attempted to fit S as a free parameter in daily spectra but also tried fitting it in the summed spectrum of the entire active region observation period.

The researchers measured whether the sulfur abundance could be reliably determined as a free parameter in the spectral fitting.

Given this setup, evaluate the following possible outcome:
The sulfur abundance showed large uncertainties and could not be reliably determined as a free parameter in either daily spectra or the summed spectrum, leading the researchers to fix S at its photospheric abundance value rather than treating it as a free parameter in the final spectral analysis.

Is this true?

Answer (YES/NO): NO